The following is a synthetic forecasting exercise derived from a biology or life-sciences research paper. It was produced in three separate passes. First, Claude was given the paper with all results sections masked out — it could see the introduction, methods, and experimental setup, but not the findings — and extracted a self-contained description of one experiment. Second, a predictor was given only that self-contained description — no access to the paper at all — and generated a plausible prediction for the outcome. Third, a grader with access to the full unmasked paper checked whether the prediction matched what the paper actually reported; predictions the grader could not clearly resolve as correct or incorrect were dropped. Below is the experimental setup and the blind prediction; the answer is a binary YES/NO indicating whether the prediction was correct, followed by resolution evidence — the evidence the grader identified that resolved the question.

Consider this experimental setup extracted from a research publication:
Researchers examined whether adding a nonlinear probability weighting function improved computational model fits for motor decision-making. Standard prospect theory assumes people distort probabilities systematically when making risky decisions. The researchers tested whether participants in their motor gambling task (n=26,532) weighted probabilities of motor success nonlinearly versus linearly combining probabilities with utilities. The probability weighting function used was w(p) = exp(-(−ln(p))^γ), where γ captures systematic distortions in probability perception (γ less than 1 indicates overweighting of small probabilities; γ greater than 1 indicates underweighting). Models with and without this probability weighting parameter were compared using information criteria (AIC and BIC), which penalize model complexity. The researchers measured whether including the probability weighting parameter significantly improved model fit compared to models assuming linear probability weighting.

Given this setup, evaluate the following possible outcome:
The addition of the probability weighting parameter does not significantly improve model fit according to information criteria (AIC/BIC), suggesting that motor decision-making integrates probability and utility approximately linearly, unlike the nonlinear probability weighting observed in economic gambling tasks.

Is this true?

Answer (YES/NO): YES